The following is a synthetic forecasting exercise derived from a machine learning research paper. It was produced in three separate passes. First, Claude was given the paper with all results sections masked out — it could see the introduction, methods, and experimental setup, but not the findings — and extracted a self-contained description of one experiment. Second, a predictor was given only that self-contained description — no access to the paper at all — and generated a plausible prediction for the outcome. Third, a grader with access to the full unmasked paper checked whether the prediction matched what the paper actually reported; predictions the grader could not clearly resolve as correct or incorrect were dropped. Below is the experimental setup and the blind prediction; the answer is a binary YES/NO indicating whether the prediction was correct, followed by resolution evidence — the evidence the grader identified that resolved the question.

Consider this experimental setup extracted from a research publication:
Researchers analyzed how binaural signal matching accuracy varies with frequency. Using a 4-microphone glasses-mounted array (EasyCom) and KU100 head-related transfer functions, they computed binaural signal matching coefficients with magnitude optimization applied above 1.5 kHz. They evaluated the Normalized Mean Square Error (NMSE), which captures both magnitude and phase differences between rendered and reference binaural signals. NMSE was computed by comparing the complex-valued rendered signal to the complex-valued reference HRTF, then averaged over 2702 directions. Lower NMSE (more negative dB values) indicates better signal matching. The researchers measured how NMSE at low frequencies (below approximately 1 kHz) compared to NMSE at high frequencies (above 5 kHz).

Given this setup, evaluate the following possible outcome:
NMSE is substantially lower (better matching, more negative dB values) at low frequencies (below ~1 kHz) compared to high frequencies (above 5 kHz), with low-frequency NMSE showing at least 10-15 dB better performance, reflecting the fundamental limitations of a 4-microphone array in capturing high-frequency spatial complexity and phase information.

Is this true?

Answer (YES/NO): NO